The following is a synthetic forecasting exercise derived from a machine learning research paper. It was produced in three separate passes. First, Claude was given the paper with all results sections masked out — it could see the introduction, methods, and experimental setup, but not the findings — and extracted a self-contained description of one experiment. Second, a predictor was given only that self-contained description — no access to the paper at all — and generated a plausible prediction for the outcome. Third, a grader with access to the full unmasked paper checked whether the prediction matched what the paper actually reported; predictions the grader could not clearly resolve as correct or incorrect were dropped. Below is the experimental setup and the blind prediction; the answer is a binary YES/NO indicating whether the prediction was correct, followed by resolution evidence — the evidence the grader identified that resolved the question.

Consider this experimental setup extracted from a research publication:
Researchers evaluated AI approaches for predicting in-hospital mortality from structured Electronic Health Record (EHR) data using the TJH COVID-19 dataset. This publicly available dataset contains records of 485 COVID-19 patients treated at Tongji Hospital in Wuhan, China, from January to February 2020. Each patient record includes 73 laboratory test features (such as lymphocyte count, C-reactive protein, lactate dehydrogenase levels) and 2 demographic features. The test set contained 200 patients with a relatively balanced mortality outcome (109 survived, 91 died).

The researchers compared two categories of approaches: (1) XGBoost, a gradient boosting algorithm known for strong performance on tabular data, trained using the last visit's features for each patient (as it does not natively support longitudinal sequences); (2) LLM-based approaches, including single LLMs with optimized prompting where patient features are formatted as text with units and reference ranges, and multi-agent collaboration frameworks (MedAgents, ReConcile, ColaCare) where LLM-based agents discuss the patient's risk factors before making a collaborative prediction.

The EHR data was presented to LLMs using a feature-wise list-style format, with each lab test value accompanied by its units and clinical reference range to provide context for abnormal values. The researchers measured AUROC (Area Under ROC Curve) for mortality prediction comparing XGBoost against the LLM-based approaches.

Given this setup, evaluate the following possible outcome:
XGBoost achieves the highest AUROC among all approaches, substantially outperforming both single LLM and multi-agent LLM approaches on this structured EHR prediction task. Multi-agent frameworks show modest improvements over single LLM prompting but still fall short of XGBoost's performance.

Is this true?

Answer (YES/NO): YES